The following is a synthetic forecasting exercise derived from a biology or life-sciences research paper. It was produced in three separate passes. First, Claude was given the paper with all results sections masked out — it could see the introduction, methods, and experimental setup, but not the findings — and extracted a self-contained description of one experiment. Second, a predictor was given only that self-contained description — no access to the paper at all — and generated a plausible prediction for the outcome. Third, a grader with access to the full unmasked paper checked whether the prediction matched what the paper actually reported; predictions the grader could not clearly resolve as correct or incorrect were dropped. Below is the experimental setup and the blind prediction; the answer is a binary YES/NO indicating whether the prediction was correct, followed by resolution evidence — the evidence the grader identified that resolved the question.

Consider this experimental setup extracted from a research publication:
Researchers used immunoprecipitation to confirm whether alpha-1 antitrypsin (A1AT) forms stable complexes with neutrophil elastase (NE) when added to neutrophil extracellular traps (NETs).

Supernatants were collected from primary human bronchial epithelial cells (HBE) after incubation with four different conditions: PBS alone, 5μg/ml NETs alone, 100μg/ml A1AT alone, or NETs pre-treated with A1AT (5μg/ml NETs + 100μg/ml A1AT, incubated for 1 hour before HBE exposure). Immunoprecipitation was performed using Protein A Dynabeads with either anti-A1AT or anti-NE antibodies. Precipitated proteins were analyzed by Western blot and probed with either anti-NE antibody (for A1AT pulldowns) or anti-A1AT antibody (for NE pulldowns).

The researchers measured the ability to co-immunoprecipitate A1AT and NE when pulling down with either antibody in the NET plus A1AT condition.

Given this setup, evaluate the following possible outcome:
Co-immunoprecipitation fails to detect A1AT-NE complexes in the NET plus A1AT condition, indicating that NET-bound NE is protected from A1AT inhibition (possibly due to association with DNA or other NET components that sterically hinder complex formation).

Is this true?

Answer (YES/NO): NO